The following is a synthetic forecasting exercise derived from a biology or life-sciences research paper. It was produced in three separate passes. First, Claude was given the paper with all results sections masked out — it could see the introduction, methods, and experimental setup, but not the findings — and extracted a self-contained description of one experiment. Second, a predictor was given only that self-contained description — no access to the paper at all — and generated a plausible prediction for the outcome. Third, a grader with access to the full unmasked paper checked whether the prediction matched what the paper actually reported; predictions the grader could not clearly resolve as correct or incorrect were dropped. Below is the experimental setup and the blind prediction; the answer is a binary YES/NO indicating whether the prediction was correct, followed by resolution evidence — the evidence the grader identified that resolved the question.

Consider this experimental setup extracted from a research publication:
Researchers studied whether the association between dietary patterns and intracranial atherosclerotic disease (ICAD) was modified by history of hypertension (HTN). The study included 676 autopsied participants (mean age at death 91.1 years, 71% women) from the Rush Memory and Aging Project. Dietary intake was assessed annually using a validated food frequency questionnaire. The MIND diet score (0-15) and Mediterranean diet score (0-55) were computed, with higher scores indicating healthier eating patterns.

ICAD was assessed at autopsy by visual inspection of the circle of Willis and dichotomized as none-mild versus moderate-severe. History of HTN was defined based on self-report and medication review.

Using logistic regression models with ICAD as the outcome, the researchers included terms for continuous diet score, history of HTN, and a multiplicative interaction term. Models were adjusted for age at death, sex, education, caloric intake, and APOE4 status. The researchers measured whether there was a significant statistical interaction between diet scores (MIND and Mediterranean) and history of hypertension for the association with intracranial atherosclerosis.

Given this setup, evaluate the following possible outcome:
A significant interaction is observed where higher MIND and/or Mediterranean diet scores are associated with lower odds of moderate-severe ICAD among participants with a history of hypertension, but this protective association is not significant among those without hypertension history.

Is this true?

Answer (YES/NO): NO